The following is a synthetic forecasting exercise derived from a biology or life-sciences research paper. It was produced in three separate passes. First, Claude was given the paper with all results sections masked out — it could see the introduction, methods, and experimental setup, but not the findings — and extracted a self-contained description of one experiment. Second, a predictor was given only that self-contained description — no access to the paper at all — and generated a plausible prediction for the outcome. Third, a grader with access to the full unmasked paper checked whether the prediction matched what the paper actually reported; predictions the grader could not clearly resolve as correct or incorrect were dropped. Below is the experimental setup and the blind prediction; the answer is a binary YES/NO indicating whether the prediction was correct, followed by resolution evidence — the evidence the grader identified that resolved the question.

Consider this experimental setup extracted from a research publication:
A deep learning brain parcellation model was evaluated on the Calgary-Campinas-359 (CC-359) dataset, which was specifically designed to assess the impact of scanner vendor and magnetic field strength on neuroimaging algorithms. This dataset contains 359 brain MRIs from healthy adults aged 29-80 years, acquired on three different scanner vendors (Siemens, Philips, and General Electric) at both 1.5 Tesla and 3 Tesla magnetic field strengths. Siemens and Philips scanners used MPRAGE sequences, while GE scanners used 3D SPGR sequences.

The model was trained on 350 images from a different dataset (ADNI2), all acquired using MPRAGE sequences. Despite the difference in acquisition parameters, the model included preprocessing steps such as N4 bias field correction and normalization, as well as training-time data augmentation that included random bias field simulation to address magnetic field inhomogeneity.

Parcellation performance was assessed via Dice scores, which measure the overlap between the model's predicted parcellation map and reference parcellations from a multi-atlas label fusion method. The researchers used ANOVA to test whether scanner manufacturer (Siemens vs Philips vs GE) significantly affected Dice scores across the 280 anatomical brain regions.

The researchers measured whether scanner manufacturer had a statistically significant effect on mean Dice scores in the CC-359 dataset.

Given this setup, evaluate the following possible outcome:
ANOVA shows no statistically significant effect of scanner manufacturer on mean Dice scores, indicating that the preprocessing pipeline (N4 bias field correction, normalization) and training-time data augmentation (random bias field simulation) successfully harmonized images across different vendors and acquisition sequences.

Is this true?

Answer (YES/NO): NO